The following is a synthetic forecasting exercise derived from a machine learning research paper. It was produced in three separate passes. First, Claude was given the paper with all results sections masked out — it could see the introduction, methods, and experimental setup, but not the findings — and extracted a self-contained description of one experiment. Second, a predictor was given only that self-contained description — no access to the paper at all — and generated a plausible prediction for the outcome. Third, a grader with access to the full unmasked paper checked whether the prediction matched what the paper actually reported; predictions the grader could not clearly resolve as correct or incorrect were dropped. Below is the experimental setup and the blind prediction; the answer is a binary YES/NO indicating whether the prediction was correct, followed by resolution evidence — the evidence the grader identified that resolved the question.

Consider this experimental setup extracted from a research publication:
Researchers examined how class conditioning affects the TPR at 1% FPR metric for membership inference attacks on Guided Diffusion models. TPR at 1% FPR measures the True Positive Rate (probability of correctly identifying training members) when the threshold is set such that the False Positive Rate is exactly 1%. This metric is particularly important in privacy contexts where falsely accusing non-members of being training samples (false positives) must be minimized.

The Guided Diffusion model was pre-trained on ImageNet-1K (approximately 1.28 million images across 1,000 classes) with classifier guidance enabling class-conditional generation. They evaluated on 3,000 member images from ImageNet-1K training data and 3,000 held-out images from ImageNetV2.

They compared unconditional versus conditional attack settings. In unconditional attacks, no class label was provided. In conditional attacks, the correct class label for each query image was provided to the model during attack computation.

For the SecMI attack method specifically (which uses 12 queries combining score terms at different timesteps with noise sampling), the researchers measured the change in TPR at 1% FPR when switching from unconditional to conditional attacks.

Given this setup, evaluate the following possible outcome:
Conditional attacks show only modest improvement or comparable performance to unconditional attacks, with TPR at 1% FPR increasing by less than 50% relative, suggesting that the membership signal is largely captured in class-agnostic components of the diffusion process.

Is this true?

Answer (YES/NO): NO